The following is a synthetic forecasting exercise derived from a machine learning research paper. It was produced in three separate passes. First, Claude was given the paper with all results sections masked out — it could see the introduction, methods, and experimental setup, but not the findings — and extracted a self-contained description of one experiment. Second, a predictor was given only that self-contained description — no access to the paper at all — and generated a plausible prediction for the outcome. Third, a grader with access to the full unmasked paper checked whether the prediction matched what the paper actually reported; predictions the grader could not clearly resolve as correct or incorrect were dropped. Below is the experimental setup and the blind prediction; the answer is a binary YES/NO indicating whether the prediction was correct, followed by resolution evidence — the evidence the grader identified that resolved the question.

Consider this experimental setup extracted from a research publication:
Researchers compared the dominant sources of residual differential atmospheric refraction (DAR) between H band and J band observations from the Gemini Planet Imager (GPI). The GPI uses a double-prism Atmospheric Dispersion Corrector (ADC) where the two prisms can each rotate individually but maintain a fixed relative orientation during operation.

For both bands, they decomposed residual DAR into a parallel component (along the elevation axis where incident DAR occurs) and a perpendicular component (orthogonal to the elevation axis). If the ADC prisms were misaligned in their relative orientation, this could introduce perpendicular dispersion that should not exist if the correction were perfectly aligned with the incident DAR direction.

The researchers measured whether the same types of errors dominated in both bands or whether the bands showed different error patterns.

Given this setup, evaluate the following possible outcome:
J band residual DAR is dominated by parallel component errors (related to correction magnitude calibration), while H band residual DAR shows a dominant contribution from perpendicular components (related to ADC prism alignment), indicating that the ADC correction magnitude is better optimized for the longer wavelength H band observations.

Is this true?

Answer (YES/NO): NO